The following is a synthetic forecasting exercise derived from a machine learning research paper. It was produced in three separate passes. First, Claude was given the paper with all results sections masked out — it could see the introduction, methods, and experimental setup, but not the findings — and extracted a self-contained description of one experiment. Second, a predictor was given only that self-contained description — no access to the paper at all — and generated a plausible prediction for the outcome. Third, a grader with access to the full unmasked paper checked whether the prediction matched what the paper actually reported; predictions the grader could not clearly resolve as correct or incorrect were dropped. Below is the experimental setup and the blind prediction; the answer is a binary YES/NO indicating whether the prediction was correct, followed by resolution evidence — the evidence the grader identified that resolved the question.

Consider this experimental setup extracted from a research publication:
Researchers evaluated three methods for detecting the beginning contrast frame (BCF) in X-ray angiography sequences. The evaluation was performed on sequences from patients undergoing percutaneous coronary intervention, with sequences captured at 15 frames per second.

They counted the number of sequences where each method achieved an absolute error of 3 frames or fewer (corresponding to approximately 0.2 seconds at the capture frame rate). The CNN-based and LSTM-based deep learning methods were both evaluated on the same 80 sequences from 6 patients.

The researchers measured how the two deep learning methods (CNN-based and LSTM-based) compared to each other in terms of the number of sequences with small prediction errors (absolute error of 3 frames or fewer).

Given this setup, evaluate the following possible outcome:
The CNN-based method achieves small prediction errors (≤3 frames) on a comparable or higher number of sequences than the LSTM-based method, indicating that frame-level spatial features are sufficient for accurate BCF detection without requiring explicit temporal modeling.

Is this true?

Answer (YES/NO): YES